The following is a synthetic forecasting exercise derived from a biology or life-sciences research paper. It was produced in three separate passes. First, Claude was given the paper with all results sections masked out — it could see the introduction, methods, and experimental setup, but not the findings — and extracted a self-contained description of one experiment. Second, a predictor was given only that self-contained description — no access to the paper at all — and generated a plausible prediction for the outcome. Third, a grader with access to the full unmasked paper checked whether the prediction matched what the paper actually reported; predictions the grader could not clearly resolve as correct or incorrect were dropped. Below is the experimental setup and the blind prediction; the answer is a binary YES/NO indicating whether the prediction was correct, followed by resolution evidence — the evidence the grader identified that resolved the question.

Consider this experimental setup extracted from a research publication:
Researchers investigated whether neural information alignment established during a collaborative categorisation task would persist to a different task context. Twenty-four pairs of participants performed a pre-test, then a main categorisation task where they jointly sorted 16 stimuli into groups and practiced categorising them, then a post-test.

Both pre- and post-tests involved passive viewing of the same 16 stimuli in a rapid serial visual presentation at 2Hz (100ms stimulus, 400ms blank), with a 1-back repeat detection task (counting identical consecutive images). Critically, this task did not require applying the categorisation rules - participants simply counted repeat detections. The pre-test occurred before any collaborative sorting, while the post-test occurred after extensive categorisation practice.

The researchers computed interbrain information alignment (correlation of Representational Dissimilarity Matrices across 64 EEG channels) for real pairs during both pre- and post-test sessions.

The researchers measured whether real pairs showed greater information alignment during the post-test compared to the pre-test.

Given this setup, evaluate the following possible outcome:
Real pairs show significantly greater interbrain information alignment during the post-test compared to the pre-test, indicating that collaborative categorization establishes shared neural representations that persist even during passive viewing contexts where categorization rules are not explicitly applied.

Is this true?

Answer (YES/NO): NO